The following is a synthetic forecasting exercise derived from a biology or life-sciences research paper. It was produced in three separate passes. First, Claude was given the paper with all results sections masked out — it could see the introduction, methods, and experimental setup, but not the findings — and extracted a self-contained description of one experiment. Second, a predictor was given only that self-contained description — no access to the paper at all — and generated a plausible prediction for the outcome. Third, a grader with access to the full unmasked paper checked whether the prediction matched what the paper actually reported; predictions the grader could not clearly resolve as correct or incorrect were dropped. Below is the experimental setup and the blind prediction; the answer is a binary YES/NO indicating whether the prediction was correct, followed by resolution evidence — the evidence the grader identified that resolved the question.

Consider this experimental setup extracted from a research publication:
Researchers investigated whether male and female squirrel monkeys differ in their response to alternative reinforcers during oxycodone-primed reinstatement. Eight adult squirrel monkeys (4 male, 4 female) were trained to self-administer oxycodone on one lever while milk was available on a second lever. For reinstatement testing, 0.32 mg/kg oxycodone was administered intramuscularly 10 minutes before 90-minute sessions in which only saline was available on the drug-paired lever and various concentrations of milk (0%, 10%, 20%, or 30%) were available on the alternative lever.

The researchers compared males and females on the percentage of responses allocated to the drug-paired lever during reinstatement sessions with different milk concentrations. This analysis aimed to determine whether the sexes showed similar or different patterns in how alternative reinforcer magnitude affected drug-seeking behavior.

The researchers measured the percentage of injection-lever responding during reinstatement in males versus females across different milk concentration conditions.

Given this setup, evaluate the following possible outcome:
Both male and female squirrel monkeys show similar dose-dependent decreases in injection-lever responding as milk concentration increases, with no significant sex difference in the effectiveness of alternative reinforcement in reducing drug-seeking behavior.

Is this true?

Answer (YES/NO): NO